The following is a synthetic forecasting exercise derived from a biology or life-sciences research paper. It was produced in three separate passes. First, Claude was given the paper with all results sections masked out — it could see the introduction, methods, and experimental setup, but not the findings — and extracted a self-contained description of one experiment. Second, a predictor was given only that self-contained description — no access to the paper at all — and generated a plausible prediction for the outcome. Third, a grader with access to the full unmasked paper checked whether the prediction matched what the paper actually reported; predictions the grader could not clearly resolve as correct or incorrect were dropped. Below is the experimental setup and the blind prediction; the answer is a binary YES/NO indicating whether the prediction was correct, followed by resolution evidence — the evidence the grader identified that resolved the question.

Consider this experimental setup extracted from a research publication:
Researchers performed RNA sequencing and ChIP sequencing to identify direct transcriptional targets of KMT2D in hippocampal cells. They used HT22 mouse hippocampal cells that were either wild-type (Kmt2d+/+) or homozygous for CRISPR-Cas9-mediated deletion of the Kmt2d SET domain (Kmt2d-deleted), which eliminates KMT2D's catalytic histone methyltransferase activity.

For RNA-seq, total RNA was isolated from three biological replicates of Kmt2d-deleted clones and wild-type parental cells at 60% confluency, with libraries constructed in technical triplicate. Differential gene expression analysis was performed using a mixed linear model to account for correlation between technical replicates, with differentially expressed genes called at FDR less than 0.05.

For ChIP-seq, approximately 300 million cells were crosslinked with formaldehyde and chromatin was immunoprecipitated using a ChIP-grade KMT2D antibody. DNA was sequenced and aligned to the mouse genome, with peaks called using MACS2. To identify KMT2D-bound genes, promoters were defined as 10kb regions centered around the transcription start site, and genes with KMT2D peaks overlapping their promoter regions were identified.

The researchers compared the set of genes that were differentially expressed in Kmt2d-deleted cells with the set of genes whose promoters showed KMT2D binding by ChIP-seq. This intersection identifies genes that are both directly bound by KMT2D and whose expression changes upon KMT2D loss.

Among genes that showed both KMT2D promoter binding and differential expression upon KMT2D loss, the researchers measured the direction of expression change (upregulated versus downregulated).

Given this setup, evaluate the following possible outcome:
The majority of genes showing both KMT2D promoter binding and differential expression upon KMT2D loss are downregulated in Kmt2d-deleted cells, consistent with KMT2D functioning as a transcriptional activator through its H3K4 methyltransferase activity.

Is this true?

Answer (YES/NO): YES